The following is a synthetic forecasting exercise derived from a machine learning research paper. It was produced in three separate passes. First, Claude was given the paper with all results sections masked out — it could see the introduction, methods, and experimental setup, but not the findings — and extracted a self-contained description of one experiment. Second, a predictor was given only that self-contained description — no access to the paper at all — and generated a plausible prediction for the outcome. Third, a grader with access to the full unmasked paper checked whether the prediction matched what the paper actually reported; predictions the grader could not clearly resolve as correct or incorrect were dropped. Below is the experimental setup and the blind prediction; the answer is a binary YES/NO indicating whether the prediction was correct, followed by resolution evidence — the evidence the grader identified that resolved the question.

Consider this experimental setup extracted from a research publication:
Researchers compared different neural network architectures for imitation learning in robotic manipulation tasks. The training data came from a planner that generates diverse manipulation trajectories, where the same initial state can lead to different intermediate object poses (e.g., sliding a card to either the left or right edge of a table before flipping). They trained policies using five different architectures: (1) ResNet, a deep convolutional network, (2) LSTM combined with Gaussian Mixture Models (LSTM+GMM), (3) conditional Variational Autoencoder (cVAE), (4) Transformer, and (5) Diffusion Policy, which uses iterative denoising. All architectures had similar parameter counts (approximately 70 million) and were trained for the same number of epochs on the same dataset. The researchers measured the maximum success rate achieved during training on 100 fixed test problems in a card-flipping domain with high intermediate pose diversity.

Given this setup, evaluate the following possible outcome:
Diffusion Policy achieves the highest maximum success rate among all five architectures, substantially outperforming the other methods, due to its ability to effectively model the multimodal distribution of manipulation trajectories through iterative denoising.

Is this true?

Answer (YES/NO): YES